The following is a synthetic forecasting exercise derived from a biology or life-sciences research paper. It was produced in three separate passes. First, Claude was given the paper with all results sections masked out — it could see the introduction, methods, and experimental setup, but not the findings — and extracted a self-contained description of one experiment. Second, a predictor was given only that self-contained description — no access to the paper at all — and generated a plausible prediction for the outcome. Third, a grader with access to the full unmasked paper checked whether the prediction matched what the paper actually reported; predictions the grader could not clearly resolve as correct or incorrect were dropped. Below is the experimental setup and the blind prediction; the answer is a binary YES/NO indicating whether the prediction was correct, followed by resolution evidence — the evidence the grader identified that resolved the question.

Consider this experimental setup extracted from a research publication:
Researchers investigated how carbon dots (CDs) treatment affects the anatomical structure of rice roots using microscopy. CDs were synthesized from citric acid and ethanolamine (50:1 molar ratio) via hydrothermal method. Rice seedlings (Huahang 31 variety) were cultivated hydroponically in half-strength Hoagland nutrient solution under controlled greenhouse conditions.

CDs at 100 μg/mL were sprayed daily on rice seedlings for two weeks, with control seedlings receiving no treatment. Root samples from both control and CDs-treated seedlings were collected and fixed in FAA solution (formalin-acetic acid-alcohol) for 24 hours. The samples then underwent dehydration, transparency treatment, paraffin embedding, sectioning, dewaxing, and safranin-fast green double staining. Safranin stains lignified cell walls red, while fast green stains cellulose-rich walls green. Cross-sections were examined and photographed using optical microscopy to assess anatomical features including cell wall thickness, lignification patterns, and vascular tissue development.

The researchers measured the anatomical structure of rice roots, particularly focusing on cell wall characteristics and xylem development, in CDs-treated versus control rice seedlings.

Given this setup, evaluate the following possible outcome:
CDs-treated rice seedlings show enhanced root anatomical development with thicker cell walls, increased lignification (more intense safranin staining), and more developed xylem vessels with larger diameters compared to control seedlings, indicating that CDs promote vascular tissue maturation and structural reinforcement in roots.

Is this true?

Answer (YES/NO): NO